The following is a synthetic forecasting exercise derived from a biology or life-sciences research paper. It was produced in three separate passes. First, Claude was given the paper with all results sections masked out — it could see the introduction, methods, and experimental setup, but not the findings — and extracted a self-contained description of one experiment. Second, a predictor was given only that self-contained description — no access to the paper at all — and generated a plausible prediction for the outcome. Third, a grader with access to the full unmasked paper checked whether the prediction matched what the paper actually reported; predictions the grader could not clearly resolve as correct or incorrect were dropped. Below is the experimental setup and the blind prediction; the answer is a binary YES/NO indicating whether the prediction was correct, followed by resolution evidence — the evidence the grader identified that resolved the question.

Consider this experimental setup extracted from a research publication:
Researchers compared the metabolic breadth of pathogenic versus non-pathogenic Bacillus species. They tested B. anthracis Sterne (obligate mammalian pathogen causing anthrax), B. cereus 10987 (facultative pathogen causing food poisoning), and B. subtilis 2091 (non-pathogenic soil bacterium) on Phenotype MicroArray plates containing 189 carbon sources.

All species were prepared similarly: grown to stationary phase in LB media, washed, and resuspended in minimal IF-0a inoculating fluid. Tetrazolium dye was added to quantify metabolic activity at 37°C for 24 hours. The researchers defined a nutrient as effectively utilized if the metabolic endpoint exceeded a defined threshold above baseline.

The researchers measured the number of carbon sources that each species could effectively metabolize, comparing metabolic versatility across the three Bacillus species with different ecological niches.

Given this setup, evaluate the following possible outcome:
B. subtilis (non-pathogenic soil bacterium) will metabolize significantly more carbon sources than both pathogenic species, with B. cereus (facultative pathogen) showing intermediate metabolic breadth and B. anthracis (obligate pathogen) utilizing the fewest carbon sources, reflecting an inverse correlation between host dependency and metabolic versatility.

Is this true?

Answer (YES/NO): NO